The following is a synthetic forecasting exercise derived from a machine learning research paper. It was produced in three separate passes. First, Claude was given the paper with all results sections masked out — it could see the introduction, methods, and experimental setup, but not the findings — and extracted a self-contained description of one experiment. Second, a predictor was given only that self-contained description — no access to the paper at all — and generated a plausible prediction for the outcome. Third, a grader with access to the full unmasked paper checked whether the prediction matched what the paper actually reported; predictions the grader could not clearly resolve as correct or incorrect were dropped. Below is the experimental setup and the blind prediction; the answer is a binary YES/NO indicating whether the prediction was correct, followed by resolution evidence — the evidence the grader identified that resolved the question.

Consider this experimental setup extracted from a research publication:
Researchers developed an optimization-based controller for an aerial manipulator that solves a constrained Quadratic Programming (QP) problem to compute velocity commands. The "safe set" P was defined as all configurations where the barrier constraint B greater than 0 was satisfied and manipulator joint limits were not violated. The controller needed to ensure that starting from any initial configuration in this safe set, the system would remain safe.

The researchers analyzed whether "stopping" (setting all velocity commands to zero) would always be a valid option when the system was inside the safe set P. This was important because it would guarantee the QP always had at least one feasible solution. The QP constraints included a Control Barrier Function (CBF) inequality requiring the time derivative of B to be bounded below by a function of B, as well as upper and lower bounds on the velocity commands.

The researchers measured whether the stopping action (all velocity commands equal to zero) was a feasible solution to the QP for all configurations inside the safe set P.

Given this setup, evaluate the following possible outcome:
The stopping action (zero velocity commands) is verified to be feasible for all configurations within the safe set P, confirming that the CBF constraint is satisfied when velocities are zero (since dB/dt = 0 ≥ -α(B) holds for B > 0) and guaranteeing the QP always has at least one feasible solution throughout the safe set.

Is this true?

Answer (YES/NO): YES